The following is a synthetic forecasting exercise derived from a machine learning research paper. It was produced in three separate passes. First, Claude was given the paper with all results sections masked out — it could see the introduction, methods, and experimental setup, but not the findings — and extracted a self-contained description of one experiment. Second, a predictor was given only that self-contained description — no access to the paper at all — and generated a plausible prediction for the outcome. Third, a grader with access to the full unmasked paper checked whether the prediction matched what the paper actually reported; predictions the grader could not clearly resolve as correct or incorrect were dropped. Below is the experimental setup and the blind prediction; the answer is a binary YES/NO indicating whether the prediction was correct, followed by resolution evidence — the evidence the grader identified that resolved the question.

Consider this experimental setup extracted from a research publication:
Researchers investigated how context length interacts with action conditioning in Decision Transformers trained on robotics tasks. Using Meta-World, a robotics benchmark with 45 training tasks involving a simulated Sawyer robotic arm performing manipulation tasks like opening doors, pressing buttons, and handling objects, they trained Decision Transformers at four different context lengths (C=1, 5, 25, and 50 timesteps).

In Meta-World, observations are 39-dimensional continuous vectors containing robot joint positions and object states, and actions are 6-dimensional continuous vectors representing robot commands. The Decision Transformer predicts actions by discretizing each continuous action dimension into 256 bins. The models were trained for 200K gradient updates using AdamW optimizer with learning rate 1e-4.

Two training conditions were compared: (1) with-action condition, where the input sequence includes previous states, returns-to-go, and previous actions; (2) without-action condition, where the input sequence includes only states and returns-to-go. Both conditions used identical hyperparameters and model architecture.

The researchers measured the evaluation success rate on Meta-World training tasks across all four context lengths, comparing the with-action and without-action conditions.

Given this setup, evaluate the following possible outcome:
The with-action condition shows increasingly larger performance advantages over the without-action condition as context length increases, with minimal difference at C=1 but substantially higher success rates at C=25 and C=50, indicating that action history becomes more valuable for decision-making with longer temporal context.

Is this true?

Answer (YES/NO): NO